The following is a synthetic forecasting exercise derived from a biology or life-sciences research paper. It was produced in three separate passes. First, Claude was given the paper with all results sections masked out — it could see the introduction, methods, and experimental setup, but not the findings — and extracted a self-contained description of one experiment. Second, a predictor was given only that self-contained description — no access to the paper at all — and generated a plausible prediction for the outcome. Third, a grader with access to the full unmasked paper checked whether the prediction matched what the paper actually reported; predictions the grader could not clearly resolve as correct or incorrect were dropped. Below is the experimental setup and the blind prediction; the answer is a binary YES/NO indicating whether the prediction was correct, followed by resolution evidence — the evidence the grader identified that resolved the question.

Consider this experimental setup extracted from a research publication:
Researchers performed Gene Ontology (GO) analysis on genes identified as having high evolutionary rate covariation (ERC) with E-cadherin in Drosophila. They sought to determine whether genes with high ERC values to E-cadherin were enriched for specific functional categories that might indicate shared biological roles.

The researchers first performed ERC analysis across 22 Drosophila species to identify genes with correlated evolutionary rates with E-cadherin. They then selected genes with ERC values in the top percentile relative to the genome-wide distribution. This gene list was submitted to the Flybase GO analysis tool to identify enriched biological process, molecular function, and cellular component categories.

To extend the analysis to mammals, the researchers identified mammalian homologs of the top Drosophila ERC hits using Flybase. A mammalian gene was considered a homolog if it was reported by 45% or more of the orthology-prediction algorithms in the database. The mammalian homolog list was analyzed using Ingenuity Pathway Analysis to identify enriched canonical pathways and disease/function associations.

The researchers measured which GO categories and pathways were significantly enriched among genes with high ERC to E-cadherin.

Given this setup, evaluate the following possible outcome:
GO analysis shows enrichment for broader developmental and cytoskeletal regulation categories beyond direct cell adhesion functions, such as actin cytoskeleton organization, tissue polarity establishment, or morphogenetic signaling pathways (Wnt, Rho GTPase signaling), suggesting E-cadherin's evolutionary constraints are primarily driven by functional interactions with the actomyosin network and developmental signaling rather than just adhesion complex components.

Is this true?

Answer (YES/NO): NO